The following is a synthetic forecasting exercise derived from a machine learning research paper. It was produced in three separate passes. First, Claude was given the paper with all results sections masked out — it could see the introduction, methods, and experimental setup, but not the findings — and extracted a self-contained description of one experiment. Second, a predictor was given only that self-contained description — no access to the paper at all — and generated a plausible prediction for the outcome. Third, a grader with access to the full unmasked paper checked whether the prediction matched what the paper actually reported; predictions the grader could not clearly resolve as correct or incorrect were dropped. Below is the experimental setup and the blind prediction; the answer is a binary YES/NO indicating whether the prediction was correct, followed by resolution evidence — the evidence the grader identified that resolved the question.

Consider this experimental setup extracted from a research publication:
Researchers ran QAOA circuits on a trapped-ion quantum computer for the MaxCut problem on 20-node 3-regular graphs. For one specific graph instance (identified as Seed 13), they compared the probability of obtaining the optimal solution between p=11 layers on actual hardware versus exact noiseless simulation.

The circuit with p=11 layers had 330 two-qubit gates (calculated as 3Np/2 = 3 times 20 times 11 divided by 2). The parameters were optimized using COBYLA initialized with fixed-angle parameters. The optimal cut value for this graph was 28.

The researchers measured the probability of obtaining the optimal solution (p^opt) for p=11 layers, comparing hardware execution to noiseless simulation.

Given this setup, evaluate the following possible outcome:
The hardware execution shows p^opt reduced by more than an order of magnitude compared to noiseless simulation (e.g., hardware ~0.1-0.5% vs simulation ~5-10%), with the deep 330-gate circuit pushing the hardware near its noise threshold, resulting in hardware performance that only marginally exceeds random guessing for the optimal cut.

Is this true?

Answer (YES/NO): NO